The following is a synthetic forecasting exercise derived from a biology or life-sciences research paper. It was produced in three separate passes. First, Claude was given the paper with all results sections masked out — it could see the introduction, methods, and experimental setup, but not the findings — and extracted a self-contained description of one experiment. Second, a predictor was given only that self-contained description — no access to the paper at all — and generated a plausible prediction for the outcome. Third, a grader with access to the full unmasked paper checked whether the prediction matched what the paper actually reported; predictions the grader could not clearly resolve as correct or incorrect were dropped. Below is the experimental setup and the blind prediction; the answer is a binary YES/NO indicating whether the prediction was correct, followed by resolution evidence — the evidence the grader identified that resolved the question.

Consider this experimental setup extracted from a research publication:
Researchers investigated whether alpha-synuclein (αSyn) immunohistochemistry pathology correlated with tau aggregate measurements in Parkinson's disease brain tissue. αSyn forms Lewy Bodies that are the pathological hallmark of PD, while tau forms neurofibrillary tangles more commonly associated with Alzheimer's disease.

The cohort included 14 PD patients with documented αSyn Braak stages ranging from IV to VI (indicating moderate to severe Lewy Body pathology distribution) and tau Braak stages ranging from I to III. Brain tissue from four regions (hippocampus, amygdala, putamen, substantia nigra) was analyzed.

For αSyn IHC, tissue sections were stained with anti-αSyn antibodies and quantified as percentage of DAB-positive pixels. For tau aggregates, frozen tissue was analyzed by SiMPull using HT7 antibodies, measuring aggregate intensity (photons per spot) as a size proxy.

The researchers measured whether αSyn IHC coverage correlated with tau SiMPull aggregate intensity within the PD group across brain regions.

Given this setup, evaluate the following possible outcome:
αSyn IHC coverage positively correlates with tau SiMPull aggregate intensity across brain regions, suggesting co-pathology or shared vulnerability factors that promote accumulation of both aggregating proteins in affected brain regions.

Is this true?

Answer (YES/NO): NO